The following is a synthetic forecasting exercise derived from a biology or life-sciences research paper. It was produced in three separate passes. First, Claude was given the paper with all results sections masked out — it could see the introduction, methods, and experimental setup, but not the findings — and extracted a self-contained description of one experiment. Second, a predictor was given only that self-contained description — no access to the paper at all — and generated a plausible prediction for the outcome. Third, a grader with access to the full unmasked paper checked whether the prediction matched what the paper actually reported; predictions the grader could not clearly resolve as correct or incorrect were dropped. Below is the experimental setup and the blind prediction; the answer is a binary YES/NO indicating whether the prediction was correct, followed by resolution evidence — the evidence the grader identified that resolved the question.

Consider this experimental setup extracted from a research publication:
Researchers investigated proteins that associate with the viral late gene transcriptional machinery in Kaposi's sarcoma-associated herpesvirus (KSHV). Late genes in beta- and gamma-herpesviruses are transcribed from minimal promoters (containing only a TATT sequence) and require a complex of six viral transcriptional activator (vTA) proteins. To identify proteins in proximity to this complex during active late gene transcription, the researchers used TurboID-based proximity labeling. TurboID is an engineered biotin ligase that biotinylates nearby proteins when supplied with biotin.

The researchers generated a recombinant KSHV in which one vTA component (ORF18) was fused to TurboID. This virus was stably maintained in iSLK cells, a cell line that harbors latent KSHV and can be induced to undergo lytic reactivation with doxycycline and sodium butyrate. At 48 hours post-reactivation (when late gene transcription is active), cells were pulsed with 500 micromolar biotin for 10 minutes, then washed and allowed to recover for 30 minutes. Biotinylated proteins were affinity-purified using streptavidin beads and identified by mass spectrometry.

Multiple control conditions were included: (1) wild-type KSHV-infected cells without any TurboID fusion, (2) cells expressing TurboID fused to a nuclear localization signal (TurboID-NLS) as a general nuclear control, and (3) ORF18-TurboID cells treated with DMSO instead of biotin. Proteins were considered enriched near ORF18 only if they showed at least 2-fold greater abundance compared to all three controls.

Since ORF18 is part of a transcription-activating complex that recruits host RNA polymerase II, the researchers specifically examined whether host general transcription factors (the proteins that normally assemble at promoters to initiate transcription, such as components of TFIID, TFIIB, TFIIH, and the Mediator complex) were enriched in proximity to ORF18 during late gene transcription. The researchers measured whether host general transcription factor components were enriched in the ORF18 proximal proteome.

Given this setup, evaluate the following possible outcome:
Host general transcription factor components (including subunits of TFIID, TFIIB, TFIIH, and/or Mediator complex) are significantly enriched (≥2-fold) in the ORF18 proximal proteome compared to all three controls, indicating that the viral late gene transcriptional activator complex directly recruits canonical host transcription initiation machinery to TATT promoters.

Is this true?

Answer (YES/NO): NO